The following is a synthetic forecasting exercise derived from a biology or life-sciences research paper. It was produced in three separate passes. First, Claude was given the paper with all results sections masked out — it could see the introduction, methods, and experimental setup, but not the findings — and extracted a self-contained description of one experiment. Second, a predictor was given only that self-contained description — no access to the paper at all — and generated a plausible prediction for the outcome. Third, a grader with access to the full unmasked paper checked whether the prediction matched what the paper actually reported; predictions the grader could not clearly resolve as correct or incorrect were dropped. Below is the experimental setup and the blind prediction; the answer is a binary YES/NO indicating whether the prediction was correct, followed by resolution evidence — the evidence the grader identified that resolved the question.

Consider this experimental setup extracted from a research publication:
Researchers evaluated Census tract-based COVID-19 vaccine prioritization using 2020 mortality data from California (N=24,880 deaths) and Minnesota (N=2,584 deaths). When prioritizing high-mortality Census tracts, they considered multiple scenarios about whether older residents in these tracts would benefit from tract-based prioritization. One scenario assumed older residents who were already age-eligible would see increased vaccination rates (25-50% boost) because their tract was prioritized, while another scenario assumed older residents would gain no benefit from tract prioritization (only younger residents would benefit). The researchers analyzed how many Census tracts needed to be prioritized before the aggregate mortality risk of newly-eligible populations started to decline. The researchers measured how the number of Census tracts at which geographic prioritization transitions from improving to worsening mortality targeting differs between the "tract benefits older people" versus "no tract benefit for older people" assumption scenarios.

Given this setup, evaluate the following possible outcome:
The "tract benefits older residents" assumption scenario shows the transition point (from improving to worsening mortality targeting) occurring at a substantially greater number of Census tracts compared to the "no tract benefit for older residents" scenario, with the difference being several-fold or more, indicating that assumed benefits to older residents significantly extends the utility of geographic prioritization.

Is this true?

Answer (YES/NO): YES